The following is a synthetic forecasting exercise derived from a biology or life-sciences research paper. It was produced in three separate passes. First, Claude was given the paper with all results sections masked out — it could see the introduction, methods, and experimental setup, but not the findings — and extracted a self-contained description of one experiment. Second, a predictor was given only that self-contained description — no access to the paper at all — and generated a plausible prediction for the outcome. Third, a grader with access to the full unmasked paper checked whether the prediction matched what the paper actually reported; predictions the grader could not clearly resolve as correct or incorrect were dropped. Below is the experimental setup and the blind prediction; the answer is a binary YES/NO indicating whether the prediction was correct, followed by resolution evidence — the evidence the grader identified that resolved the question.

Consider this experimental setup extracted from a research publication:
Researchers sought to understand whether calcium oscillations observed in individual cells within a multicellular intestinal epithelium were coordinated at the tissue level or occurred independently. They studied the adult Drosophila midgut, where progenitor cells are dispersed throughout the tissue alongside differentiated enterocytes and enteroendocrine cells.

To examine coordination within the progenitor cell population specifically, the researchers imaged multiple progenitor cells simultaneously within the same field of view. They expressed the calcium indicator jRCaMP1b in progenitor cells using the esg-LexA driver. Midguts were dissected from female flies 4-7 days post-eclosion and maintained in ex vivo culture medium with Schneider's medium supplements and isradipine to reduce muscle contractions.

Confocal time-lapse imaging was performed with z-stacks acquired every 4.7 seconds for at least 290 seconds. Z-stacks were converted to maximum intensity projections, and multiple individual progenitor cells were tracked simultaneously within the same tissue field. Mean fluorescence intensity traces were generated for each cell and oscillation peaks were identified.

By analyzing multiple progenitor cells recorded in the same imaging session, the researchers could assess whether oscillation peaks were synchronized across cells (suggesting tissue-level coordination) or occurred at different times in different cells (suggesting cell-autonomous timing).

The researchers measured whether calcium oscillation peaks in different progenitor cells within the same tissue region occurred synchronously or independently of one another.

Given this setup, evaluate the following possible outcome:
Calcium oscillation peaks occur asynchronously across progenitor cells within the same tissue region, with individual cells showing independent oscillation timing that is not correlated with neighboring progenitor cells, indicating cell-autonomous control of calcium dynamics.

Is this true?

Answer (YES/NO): YES